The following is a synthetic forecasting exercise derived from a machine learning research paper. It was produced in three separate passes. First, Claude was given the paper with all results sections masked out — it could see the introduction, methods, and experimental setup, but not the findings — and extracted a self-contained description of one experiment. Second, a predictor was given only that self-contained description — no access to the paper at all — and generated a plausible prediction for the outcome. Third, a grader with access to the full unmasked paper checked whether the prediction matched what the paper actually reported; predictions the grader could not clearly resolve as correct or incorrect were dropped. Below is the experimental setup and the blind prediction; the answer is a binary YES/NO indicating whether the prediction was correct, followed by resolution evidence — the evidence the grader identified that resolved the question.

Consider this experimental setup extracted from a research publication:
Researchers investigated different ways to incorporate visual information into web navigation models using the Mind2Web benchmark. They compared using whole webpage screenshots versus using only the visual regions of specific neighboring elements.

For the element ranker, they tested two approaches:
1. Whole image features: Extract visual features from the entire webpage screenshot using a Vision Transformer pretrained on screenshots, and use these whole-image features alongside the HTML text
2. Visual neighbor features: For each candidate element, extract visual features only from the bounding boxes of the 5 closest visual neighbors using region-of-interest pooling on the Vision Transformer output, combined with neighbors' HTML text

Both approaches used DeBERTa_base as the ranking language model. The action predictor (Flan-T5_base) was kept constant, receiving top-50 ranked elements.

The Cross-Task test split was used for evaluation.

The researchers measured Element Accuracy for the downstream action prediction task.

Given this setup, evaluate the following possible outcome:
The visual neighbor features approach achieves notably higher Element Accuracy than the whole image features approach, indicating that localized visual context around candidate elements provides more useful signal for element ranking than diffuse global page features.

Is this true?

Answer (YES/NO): YES